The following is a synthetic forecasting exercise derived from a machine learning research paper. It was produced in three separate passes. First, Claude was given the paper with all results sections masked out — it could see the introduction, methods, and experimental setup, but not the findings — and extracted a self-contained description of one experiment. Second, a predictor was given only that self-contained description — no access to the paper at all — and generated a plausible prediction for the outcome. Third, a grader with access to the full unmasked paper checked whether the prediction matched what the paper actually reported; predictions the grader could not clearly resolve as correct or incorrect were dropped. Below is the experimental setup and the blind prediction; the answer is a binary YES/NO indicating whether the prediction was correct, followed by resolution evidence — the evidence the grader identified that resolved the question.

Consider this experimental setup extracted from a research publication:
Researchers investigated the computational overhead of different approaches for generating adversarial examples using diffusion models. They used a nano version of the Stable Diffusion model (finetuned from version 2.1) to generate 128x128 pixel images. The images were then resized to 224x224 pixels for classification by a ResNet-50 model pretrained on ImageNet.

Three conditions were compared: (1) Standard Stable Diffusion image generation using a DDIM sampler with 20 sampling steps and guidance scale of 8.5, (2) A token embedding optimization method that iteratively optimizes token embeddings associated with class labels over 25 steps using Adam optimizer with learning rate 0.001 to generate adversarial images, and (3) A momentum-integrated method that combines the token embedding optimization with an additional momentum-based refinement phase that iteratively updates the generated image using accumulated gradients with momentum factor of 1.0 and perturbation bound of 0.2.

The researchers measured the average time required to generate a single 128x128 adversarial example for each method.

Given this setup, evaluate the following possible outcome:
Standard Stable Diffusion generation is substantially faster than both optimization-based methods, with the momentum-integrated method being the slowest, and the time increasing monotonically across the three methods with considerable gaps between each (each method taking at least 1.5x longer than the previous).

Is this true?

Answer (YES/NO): YES